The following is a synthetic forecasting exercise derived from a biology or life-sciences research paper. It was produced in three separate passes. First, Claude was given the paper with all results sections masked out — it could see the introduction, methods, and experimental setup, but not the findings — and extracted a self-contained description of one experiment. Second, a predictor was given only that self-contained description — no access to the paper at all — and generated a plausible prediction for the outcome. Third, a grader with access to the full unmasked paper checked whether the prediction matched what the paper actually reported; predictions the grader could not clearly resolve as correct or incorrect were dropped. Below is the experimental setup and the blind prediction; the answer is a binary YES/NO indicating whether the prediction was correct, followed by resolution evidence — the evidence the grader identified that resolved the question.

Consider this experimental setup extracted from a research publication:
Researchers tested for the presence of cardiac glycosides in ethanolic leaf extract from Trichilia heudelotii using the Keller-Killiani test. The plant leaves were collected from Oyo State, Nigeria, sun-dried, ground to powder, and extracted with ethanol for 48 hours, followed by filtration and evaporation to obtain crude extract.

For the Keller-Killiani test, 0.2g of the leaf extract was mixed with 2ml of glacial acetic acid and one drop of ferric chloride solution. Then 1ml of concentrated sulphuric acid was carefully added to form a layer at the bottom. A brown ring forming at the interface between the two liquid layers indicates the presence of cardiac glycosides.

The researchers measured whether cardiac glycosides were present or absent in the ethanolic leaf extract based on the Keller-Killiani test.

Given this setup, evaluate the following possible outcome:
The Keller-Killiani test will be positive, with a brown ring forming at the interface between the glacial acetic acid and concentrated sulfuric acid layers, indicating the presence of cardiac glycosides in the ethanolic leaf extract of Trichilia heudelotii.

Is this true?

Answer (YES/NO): NO